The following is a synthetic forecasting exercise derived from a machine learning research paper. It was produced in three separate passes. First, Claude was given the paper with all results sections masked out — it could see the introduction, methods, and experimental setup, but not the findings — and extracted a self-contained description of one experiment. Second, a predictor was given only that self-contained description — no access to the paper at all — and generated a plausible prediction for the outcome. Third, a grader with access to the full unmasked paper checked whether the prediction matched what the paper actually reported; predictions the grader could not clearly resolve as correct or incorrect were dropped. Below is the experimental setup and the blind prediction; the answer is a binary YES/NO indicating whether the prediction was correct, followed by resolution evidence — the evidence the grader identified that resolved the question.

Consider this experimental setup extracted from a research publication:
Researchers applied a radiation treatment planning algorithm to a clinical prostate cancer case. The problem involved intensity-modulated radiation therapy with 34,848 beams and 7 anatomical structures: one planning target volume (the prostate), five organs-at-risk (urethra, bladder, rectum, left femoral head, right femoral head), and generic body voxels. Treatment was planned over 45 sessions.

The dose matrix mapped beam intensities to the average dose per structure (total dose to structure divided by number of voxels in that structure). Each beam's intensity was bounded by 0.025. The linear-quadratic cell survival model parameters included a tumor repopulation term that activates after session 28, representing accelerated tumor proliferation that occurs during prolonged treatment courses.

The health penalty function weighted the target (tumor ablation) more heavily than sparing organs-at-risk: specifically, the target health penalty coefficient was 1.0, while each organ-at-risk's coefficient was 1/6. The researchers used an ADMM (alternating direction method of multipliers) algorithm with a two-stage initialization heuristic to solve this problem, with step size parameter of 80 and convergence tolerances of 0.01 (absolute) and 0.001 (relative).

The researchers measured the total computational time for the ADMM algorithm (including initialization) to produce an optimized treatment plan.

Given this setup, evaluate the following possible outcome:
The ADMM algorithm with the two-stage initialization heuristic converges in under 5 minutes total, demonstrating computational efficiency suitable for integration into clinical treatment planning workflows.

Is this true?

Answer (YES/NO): NO